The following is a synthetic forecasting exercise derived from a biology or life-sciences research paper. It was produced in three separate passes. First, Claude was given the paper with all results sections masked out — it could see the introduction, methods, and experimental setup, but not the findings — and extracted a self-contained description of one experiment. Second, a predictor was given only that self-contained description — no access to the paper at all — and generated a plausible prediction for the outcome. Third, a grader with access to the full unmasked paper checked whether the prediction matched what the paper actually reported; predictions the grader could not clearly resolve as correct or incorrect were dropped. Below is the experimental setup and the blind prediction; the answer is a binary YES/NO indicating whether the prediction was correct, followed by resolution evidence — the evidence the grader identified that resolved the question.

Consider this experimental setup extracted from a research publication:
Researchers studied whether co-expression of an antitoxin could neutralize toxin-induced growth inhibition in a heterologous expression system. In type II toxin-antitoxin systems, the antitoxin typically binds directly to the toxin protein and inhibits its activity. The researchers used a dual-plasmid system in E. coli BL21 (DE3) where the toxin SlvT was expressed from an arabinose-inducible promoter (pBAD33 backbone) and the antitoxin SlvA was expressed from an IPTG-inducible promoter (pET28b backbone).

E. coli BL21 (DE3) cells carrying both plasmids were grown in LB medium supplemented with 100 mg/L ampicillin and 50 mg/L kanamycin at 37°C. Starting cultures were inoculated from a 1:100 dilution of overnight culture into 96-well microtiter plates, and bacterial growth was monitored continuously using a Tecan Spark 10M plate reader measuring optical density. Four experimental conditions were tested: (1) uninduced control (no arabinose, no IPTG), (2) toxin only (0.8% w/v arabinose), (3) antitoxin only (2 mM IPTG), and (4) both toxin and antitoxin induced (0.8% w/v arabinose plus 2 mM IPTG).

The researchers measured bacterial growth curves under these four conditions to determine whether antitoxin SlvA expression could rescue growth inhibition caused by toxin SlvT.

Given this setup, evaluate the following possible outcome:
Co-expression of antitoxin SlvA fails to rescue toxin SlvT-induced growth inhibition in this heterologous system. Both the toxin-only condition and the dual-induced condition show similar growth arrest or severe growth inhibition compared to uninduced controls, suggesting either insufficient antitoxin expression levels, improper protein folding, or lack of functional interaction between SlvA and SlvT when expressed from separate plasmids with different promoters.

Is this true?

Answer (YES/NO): NO